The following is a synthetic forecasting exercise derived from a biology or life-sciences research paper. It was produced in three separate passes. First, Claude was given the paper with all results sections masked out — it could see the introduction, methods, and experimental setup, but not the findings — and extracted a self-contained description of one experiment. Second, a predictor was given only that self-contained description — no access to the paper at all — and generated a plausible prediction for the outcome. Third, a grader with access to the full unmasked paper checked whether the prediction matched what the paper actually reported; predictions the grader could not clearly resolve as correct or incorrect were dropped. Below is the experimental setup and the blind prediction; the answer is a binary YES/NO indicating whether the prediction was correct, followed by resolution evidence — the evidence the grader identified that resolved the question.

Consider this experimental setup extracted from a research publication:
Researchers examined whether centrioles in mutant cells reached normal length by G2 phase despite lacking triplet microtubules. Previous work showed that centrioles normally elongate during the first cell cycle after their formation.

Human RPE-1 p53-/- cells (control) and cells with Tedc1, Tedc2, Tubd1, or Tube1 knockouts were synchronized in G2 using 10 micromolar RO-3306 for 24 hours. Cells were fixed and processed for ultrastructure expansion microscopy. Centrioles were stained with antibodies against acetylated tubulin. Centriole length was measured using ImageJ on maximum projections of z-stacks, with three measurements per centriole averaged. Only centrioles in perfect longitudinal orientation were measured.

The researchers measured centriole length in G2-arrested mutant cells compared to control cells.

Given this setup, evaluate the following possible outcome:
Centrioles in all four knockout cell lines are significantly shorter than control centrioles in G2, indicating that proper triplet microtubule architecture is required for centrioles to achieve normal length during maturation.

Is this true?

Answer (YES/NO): NO